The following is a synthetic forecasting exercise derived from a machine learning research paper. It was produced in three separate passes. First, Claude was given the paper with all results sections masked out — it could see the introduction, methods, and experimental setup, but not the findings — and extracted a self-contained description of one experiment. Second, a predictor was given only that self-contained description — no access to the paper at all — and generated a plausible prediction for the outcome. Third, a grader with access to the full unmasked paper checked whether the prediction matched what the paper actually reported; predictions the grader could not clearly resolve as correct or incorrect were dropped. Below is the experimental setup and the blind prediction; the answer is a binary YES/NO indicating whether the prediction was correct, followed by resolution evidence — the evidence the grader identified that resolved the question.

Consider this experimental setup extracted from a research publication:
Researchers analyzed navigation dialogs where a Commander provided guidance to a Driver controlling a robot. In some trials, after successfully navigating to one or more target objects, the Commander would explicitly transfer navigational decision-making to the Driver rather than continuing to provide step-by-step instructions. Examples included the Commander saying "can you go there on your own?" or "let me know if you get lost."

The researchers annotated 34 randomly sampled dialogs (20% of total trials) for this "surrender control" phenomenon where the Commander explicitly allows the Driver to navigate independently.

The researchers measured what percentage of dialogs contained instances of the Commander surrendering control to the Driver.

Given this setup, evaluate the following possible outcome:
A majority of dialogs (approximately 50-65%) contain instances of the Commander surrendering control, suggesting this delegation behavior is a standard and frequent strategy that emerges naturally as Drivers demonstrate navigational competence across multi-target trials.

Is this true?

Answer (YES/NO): NO